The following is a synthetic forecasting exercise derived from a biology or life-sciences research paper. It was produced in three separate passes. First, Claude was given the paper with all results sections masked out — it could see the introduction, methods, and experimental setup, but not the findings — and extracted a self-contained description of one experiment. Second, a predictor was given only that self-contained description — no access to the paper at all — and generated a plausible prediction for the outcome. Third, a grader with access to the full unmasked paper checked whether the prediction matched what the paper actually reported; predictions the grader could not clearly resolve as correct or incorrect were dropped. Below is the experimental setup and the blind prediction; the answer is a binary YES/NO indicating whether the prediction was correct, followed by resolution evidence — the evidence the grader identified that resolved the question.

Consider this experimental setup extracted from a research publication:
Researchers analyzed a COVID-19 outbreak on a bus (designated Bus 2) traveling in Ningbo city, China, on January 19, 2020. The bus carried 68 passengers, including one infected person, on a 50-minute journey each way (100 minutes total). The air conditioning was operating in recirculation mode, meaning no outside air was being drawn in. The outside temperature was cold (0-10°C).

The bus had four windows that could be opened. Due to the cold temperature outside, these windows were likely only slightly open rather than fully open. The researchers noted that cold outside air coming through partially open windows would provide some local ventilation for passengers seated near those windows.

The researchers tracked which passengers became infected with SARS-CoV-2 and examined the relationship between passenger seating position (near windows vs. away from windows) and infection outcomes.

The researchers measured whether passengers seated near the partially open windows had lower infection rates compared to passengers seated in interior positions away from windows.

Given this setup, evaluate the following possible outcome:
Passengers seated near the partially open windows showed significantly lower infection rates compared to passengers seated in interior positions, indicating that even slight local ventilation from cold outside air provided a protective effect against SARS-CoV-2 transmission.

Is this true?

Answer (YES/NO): YES